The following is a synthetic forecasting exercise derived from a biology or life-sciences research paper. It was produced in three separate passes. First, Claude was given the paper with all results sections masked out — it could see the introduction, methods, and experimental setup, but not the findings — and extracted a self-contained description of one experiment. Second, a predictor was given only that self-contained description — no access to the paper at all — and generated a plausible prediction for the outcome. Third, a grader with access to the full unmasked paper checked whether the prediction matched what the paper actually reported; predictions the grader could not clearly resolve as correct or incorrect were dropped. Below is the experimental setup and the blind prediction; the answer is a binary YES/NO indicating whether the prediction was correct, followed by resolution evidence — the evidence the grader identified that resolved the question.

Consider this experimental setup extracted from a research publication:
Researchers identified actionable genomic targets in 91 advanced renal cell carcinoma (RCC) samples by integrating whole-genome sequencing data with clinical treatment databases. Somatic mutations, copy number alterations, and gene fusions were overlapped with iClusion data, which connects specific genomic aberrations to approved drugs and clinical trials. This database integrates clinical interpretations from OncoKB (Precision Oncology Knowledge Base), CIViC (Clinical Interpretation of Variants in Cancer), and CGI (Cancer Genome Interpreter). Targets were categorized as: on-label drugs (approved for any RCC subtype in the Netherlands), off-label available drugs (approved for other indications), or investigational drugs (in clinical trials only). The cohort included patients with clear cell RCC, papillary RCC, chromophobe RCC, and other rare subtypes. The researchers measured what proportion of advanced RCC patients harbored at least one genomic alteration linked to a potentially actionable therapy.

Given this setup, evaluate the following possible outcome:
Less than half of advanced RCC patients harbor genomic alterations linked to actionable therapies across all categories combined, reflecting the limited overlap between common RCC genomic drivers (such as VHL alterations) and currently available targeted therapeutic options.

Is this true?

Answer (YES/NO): NO